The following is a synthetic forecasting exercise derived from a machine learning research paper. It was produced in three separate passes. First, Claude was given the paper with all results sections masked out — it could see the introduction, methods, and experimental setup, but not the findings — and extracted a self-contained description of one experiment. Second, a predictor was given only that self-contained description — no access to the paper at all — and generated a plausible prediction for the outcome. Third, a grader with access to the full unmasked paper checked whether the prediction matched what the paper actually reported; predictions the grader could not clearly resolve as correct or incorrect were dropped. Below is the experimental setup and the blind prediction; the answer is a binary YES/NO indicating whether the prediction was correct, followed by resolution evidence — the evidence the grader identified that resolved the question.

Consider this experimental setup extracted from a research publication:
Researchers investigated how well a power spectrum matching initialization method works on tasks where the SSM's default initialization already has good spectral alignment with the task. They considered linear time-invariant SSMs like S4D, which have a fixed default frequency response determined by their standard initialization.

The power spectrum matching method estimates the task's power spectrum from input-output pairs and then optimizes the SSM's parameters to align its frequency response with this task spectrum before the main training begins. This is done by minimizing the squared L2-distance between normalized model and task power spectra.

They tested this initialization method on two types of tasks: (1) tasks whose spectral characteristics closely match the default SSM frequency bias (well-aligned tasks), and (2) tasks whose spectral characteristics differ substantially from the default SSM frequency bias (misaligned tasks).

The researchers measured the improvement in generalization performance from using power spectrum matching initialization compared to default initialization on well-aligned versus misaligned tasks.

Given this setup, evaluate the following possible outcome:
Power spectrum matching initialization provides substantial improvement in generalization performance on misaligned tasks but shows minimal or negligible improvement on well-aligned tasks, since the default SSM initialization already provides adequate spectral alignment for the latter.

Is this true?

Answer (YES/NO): YES